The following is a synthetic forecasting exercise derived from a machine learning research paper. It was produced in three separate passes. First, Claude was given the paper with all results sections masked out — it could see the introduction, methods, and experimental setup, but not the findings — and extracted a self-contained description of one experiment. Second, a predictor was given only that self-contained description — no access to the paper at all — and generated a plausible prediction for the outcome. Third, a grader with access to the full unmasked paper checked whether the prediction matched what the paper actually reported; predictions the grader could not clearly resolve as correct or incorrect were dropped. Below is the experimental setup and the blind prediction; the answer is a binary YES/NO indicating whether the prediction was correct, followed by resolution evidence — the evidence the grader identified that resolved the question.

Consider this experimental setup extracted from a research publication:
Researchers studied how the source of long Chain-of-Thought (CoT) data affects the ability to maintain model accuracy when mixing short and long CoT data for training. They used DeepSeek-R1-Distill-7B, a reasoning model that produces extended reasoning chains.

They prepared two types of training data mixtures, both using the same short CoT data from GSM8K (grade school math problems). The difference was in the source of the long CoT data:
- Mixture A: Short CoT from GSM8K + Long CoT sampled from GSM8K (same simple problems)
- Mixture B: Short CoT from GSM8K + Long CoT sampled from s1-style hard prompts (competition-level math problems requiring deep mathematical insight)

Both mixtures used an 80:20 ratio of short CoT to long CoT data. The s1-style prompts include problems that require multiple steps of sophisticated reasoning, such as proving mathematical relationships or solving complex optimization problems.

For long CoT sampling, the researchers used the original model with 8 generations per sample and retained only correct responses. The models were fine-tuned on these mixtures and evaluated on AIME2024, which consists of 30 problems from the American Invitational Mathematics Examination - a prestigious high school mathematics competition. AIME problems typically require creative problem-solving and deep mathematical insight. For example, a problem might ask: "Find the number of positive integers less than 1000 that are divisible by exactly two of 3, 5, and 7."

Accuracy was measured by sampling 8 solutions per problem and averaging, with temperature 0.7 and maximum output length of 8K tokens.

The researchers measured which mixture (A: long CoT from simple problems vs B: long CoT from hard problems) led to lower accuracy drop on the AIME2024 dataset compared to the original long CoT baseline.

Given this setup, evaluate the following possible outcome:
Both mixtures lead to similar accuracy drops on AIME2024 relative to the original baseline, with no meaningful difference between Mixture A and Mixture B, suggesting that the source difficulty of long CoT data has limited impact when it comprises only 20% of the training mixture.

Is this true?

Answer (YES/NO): NO